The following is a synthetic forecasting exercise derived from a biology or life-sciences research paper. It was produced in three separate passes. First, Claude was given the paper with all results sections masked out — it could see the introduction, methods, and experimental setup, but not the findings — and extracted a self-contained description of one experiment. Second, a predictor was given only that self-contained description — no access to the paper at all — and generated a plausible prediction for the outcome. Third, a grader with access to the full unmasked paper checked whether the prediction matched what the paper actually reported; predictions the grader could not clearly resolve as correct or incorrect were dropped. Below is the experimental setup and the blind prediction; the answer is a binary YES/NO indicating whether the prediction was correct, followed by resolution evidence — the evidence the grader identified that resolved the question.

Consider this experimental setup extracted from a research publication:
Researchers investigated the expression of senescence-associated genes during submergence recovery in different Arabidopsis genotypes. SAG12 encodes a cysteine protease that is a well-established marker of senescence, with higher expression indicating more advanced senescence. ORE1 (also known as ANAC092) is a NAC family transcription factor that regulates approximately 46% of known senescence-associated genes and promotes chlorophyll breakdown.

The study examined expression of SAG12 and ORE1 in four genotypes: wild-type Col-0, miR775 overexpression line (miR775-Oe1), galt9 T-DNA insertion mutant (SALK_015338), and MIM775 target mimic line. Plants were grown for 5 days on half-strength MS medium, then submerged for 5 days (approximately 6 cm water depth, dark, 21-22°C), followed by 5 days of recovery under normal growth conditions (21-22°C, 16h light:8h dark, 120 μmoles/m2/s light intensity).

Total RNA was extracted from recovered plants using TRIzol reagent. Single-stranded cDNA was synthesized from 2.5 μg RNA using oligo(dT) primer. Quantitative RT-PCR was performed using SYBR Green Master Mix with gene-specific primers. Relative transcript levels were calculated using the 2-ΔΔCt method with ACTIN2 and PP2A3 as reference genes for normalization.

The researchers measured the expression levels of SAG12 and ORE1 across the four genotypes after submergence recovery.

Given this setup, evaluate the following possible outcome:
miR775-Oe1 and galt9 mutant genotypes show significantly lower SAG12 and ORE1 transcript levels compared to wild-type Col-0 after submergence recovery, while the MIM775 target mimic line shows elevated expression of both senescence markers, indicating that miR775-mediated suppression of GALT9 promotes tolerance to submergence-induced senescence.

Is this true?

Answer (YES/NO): YES